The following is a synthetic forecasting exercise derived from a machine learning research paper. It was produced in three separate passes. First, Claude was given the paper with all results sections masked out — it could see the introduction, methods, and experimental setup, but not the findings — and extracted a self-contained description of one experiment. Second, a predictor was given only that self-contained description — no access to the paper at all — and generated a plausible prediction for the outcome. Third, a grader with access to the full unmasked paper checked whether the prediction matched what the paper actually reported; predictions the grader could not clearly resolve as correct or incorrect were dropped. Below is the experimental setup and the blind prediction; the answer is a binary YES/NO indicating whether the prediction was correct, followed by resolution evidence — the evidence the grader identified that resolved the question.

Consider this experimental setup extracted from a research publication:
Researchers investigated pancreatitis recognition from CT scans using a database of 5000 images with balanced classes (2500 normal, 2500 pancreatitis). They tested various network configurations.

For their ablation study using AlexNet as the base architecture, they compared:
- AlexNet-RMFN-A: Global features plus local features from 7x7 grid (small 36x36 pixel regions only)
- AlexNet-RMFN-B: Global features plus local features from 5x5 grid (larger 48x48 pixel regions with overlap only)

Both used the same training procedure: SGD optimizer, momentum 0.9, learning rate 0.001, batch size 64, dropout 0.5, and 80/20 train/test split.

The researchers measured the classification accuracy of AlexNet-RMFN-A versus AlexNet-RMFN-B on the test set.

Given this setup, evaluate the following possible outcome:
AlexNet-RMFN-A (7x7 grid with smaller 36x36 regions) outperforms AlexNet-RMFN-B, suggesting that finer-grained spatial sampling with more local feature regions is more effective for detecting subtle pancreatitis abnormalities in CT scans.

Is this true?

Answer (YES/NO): NO